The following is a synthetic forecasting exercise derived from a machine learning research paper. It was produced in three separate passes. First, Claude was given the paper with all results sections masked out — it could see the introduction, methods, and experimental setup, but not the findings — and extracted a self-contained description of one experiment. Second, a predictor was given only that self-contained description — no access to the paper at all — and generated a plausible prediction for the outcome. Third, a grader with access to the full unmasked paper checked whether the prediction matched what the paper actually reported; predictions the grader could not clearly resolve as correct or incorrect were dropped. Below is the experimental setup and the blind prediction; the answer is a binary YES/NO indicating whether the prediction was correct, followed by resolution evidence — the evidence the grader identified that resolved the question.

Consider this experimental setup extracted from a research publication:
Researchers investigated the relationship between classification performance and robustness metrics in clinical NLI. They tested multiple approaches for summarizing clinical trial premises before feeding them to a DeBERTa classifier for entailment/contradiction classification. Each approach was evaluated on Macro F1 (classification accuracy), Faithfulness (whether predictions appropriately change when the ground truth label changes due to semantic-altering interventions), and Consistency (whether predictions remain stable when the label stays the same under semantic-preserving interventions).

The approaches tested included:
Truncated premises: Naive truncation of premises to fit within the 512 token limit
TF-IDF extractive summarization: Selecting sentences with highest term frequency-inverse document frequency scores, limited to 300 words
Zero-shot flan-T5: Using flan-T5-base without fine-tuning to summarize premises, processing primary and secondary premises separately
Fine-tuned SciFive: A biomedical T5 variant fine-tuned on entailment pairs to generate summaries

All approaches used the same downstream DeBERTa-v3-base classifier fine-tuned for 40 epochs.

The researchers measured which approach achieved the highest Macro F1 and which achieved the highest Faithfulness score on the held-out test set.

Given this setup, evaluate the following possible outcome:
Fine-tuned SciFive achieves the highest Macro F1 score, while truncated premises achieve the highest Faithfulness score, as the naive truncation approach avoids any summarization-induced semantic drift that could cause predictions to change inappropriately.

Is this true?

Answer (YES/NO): NO